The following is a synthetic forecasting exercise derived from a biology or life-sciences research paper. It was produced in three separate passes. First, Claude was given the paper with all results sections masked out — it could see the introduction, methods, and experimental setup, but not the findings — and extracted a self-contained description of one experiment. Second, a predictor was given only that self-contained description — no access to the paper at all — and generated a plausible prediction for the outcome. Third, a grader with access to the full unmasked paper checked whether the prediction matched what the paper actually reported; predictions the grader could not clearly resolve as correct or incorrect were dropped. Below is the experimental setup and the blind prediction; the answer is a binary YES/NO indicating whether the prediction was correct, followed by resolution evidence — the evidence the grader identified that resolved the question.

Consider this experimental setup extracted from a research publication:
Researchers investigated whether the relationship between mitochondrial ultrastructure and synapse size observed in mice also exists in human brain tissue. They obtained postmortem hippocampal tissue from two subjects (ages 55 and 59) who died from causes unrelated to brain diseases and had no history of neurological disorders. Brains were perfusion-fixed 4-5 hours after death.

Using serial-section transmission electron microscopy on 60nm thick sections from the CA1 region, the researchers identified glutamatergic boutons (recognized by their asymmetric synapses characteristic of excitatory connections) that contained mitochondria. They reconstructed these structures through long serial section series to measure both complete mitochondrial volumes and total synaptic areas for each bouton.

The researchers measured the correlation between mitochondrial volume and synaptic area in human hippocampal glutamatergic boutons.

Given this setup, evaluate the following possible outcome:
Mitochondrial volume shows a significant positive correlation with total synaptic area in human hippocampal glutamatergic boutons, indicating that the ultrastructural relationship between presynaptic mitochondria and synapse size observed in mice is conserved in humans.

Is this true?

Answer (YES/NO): YES